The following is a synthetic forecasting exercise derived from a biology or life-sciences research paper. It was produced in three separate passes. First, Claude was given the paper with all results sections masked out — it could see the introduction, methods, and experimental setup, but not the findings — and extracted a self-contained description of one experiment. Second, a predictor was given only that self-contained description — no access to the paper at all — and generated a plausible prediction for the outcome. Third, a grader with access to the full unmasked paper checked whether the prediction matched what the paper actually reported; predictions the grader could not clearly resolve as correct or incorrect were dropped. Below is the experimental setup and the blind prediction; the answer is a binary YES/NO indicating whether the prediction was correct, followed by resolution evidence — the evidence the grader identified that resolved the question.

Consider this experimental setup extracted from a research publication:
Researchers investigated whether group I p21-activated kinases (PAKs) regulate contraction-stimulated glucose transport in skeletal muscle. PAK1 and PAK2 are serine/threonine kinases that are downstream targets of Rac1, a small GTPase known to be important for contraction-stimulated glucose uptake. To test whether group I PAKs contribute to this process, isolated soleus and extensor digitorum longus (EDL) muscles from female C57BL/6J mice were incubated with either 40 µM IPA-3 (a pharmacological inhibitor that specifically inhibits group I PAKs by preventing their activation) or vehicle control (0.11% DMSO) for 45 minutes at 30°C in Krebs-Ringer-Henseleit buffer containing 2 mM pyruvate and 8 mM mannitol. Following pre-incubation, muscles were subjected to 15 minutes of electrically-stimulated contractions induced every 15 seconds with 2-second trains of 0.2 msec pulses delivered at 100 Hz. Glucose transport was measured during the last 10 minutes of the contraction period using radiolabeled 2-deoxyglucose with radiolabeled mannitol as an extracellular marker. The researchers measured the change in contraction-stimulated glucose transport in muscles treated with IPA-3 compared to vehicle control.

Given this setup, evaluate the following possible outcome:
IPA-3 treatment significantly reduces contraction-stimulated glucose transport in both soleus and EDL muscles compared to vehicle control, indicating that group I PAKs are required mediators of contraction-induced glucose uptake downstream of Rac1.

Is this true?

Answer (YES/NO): NO